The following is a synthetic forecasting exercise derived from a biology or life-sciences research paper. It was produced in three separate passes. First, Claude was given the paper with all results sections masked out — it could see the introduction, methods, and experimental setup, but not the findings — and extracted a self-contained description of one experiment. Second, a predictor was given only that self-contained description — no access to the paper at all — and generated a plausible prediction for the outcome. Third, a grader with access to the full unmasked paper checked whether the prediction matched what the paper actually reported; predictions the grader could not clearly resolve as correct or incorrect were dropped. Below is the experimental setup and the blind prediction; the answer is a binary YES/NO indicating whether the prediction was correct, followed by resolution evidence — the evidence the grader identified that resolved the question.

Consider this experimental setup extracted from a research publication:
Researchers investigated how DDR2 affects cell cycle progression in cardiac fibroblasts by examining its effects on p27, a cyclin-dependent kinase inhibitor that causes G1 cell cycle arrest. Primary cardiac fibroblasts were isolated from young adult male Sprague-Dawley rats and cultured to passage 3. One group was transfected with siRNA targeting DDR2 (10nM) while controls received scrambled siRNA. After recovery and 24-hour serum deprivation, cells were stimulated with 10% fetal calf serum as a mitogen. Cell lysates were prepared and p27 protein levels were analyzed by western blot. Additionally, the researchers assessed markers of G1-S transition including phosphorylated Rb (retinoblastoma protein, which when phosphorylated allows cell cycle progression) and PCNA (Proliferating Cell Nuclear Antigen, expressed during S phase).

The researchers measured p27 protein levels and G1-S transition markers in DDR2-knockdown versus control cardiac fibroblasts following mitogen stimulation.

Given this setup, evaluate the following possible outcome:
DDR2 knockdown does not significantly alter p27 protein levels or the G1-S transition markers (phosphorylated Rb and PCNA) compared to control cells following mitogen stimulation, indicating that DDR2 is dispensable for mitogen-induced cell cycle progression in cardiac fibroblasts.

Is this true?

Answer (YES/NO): NO